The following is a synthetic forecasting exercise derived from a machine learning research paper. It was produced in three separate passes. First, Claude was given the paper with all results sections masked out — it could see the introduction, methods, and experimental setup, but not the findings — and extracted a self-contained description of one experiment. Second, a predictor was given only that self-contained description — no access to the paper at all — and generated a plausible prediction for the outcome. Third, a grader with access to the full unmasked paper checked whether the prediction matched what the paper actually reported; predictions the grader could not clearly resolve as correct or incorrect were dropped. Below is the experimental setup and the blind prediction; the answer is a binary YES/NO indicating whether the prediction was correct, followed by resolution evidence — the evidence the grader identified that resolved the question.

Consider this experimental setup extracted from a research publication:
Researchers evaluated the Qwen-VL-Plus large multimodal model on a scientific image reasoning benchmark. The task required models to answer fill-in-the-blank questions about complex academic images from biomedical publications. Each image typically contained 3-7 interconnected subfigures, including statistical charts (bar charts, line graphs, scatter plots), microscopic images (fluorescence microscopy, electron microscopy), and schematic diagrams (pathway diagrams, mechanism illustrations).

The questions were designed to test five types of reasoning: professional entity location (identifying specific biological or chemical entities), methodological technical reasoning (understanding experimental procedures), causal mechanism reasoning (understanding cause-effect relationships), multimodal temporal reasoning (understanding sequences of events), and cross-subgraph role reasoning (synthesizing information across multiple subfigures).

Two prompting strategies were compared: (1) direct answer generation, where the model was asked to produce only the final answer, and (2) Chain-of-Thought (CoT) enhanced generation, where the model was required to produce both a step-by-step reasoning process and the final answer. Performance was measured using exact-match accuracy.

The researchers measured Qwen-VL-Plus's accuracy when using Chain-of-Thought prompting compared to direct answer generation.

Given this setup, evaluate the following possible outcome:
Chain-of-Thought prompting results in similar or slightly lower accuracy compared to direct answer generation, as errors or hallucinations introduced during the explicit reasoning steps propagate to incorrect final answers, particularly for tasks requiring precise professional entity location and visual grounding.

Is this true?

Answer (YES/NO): NO